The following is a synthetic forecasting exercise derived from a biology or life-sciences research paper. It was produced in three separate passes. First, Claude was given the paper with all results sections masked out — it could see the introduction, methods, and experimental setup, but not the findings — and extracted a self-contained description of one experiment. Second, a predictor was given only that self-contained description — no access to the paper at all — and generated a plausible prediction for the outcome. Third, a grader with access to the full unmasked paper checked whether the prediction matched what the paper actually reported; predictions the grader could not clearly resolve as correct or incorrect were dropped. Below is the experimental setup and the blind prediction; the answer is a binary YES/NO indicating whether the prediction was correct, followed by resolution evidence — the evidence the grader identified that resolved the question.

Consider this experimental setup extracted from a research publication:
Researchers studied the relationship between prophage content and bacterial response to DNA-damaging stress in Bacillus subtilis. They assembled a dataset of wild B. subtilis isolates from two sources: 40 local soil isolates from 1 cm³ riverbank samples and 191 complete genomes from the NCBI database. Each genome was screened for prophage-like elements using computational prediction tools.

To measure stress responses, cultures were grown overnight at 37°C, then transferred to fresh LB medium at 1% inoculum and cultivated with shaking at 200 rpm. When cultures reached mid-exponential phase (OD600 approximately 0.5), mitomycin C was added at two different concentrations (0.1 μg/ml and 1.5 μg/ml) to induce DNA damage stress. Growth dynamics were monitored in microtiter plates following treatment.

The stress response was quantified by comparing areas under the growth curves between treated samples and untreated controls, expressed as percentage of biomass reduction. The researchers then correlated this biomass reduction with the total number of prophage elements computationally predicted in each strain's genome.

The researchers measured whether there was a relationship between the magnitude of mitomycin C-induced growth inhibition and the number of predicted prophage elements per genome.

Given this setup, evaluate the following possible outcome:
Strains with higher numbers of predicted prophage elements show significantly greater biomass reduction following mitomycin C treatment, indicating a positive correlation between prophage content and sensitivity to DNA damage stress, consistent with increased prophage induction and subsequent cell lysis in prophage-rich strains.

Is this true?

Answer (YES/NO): YES